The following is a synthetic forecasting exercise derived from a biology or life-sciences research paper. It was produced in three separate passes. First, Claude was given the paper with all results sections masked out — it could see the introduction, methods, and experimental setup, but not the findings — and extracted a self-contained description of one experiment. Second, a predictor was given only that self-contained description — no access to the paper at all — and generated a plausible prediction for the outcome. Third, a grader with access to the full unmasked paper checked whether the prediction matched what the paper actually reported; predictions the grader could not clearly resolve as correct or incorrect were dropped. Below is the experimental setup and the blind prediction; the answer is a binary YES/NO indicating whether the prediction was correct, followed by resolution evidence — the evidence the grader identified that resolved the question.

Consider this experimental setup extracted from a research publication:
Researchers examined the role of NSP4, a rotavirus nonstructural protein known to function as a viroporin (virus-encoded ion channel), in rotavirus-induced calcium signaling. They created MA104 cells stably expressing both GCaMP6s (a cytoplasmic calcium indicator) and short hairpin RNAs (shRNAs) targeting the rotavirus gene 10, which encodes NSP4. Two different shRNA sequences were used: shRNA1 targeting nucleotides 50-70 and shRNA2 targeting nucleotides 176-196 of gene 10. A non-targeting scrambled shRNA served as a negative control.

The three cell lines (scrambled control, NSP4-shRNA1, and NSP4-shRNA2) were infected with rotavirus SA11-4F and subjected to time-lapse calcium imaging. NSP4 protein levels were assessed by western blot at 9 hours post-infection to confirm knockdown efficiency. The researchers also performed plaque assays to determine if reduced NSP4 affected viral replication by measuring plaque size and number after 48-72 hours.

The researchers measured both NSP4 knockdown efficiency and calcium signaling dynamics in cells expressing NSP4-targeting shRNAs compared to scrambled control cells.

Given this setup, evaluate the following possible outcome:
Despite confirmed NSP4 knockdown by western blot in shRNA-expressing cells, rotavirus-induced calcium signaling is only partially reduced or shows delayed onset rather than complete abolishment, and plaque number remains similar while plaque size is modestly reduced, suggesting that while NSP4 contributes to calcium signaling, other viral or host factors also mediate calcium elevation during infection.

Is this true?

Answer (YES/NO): NO